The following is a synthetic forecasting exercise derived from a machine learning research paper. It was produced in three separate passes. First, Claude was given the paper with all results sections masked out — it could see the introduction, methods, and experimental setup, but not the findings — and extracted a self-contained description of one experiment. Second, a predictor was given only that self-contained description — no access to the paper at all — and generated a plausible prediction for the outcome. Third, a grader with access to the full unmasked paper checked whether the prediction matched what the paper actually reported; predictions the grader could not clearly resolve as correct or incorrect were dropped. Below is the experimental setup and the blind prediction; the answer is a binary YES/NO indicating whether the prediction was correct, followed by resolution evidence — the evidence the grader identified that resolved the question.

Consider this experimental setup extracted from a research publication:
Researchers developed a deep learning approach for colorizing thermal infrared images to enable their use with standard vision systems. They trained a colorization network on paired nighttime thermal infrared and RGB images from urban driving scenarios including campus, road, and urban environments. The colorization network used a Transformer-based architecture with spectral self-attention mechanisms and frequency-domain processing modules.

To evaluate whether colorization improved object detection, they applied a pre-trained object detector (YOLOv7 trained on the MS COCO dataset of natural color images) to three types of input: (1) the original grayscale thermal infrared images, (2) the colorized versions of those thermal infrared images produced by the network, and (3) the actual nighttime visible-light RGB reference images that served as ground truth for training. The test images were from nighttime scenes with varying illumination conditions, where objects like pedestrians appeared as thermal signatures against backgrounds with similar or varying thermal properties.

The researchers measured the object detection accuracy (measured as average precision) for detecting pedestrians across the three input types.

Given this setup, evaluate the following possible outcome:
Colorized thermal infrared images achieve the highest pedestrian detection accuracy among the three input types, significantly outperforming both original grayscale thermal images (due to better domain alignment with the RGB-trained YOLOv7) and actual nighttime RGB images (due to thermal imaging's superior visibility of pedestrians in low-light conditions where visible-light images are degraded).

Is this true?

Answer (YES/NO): NO